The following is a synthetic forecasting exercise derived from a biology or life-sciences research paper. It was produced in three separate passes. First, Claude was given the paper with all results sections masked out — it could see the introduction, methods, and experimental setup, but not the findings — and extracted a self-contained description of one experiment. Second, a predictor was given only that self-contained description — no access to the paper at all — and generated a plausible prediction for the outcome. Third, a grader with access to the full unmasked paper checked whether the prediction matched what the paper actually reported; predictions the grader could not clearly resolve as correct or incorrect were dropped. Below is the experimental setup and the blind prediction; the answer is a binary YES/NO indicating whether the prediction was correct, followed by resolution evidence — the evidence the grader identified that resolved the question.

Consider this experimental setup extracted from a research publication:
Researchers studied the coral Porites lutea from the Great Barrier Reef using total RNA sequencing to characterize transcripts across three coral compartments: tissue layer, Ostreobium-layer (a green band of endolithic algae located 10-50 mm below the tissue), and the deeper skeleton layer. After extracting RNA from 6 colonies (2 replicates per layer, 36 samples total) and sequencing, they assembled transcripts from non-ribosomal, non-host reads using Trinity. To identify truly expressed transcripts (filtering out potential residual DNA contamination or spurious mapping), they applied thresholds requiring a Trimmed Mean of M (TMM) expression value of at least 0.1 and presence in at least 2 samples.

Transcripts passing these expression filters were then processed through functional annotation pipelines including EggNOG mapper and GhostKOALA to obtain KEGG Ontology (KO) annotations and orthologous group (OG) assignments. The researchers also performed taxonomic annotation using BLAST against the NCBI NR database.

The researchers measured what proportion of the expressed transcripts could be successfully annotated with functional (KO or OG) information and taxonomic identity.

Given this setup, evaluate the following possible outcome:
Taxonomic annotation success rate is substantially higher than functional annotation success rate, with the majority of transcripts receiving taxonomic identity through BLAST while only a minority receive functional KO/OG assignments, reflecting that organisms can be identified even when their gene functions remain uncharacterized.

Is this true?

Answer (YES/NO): NO